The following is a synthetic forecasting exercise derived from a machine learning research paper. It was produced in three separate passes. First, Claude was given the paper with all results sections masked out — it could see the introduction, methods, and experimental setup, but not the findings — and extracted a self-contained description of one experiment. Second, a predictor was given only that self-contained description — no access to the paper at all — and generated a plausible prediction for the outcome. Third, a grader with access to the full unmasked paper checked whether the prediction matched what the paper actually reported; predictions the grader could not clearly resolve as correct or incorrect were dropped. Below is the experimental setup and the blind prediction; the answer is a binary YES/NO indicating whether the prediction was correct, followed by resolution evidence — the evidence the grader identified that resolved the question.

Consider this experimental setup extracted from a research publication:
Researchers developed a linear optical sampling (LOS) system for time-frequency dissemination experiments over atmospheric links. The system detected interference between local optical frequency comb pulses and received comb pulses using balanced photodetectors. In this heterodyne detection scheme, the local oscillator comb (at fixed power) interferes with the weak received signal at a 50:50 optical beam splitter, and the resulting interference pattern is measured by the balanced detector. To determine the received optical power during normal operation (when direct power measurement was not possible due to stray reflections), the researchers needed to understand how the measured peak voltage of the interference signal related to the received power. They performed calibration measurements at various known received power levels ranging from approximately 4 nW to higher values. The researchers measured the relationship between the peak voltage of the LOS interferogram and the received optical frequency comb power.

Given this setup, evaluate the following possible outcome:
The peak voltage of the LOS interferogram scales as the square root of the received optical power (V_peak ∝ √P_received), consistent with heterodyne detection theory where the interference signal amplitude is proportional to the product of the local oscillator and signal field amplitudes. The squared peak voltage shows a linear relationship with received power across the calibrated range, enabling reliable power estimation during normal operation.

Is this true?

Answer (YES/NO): YES